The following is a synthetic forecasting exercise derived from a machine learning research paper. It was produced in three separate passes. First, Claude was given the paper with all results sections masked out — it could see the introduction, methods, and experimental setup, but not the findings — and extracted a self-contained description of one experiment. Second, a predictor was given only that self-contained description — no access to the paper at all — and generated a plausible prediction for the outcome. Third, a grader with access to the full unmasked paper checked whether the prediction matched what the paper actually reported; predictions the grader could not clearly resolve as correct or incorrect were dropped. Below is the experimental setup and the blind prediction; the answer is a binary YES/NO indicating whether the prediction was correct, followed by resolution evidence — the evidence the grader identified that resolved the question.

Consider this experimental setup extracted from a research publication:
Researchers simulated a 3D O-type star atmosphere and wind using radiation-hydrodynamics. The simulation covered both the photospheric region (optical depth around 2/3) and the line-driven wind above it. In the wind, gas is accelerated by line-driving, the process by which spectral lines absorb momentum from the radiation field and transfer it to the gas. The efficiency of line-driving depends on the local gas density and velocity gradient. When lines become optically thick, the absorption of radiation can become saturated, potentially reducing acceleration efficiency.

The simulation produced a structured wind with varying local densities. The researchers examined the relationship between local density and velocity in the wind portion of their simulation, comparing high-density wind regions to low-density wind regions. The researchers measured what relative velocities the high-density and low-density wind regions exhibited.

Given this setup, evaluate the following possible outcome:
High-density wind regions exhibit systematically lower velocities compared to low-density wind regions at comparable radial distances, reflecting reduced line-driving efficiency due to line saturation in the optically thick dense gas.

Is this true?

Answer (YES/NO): YES